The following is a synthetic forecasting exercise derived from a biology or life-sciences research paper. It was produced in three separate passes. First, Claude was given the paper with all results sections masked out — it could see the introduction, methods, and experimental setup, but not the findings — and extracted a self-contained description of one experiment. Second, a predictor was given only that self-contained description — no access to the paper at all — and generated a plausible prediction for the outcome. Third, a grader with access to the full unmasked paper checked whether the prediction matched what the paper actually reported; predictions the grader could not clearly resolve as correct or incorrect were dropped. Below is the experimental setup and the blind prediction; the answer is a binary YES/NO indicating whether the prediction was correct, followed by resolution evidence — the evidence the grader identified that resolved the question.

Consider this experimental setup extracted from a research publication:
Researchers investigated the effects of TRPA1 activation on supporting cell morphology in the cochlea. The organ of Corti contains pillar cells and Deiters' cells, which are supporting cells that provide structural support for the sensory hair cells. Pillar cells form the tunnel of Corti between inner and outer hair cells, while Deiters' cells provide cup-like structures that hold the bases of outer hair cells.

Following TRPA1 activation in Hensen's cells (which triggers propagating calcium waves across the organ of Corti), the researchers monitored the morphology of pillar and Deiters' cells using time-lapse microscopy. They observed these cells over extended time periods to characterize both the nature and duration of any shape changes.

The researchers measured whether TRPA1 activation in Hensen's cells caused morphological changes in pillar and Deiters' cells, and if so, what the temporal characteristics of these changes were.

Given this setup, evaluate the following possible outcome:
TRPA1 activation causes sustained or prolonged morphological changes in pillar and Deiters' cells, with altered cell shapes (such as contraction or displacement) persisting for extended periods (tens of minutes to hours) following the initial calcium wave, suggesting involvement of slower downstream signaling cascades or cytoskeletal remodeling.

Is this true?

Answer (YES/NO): YES